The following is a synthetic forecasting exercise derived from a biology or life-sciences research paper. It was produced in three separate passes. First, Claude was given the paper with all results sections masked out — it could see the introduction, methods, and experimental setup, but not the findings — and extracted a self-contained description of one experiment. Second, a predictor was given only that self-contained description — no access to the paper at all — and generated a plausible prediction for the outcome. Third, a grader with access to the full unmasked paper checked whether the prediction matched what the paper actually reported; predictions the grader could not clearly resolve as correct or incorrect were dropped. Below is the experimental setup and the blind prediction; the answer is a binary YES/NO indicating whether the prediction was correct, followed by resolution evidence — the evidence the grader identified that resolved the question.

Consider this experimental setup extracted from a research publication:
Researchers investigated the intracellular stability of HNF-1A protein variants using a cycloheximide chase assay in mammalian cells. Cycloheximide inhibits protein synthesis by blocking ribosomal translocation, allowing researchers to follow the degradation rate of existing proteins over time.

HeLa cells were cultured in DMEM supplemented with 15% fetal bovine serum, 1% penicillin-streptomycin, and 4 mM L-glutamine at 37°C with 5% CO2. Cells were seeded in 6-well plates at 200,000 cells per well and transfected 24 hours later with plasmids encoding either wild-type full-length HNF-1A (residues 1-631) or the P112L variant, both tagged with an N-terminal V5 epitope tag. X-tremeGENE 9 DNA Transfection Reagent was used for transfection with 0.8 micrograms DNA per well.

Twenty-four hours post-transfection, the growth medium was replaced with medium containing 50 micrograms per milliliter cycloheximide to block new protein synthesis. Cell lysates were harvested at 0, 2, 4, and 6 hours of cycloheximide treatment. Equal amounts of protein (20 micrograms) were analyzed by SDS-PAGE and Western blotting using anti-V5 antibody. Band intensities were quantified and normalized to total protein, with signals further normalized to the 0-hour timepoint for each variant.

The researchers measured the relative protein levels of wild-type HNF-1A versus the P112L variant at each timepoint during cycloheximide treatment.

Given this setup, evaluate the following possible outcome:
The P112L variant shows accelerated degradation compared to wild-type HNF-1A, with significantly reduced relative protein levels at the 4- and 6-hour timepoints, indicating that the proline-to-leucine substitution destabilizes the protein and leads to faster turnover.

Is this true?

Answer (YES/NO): YES